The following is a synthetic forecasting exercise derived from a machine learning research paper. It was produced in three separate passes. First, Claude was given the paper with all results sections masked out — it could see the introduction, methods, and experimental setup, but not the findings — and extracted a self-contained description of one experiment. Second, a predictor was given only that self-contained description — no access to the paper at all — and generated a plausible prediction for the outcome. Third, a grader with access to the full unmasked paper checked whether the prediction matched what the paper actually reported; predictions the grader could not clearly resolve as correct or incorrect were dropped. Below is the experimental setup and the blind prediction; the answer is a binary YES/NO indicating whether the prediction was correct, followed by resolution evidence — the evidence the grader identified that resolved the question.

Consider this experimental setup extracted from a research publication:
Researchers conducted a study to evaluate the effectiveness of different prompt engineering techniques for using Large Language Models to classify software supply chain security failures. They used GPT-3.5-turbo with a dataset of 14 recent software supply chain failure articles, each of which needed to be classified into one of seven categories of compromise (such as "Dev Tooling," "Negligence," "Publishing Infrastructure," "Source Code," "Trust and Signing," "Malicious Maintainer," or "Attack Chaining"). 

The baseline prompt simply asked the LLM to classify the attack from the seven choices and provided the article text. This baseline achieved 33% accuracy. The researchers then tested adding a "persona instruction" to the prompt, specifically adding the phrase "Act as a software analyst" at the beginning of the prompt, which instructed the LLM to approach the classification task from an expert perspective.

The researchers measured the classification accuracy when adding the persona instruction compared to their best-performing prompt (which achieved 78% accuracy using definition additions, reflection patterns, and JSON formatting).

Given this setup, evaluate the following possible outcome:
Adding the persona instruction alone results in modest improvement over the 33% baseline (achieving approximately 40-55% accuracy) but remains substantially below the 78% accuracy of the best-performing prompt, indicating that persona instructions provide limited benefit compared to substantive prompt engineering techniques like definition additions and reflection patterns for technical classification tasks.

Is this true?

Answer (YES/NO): NO